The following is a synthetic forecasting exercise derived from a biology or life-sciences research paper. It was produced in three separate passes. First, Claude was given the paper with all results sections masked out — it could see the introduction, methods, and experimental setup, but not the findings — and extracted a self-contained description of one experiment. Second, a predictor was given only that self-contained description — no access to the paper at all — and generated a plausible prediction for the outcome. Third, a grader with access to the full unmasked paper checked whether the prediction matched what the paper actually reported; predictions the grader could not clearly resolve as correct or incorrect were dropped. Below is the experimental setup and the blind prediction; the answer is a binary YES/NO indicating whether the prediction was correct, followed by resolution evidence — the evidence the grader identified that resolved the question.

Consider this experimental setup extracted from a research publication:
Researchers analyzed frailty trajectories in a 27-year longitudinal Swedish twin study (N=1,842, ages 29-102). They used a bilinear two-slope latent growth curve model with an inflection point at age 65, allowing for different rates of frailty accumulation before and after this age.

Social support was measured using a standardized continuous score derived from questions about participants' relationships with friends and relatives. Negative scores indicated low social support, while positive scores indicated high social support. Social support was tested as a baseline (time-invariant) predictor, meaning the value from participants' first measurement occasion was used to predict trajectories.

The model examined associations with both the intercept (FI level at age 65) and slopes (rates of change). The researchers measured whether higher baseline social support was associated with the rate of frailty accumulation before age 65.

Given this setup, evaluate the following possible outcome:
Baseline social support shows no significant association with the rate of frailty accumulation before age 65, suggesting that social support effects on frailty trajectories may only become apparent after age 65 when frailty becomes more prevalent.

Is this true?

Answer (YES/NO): NO